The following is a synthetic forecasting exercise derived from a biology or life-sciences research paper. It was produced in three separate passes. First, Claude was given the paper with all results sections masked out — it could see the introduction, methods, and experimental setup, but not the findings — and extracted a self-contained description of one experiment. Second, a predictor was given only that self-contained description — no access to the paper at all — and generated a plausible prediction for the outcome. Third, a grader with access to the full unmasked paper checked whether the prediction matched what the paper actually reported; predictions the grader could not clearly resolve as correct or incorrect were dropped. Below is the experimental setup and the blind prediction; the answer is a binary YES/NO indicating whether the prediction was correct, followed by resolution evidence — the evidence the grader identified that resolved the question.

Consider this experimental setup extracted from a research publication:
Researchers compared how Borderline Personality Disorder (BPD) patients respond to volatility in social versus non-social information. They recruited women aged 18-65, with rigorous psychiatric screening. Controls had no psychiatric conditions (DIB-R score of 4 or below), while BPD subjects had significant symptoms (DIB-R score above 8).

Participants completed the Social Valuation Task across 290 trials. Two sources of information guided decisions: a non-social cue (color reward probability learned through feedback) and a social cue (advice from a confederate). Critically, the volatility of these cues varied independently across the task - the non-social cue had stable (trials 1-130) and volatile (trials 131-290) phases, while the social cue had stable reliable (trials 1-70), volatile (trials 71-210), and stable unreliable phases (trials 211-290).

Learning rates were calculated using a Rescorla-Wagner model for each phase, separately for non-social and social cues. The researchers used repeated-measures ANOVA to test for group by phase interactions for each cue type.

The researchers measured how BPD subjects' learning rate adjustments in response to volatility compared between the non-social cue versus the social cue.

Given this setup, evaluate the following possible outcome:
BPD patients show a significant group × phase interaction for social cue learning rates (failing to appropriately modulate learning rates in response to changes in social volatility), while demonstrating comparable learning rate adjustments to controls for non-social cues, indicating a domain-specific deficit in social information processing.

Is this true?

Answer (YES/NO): NO